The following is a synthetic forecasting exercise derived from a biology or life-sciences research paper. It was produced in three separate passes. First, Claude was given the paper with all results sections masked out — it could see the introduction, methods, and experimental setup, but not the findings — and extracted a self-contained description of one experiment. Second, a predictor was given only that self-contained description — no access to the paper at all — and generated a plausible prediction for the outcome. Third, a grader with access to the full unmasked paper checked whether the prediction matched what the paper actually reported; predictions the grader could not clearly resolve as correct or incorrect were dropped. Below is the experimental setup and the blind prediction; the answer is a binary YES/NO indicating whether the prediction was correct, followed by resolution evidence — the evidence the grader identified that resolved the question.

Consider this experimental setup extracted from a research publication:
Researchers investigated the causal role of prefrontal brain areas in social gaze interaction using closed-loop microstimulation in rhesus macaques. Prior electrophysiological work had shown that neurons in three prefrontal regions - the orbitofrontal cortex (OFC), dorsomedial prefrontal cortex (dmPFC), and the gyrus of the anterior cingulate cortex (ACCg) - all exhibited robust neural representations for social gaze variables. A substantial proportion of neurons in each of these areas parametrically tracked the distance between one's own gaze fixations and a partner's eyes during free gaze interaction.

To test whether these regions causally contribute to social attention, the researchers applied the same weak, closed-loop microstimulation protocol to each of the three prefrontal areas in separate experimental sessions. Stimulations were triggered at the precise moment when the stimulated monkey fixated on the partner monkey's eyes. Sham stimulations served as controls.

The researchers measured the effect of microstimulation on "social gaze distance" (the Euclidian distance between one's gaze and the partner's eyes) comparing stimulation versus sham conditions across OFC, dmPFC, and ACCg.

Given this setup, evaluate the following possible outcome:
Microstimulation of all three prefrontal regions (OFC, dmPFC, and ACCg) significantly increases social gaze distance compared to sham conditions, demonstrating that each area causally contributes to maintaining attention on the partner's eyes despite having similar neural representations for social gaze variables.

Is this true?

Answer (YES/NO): NO